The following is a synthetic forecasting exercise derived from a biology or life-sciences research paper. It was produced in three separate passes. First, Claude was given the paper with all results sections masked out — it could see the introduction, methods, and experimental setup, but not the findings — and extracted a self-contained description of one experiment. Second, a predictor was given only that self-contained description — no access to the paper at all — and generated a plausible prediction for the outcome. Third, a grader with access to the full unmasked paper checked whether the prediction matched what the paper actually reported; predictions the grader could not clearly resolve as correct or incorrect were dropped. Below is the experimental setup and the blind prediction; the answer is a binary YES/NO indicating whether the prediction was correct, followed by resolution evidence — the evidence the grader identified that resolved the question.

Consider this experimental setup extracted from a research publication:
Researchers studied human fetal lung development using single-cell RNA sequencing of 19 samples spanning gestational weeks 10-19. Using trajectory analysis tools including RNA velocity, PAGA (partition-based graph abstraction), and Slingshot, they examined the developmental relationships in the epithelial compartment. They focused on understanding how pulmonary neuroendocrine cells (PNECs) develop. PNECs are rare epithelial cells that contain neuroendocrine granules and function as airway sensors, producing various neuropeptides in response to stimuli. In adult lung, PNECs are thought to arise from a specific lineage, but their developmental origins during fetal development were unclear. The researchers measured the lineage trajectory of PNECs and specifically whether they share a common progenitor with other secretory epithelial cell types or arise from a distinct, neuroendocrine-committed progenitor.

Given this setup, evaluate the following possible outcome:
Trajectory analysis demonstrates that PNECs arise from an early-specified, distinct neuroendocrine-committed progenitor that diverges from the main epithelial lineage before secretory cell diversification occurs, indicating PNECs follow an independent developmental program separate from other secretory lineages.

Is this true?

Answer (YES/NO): NO